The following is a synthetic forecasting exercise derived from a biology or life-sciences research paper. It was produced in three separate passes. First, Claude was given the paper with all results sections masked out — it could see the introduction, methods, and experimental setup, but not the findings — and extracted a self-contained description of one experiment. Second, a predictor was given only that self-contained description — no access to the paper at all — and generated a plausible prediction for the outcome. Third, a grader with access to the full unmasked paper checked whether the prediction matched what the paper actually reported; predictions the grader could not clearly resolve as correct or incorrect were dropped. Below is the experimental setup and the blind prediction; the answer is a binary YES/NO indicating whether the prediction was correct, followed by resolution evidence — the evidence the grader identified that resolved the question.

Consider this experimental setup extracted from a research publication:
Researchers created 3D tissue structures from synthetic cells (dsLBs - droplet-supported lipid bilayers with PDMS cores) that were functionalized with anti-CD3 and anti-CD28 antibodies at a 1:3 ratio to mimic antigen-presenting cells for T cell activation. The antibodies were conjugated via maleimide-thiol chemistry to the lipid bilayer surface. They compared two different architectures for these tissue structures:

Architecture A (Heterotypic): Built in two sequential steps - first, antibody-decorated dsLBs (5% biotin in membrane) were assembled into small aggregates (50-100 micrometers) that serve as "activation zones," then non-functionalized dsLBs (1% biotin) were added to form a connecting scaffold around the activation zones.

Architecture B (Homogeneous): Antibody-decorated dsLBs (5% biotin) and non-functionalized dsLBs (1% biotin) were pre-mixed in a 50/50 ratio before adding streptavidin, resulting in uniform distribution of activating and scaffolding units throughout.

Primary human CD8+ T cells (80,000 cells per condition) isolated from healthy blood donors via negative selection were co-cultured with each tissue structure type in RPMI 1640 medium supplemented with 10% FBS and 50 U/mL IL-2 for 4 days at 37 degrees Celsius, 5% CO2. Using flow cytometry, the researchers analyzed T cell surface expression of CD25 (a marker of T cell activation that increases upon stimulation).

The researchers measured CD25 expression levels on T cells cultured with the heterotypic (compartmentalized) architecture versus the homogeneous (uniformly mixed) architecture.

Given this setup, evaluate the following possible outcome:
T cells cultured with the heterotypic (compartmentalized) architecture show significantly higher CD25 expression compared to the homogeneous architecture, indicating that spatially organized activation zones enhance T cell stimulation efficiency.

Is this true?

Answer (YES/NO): NO